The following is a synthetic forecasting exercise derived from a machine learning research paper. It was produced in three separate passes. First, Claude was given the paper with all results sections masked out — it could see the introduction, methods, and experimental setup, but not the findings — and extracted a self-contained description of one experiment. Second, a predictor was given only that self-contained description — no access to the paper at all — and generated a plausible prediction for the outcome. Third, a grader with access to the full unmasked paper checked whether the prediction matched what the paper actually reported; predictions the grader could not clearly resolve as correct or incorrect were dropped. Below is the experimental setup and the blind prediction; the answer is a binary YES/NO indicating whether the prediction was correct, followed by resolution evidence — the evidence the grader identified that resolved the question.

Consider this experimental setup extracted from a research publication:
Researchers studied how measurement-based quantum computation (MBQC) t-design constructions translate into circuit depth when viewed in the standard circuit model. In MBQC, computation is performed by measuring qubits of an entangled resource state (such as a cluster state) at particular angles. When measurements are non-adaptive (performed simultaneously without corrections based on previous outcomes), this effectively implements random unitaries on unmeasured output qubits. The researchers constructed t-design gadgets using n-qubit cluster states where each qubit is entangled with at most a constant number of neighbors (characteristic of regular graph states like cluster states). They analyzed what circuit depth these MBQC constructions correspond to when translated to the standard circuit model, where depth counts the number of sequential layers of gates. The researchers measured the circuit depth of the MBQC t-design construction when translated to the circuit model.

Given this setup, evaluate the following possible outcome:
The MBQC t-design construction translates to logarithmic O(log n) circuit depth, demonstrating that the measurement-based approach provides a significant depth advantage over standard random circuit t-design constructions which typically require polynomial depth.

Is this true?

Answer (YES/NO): NO